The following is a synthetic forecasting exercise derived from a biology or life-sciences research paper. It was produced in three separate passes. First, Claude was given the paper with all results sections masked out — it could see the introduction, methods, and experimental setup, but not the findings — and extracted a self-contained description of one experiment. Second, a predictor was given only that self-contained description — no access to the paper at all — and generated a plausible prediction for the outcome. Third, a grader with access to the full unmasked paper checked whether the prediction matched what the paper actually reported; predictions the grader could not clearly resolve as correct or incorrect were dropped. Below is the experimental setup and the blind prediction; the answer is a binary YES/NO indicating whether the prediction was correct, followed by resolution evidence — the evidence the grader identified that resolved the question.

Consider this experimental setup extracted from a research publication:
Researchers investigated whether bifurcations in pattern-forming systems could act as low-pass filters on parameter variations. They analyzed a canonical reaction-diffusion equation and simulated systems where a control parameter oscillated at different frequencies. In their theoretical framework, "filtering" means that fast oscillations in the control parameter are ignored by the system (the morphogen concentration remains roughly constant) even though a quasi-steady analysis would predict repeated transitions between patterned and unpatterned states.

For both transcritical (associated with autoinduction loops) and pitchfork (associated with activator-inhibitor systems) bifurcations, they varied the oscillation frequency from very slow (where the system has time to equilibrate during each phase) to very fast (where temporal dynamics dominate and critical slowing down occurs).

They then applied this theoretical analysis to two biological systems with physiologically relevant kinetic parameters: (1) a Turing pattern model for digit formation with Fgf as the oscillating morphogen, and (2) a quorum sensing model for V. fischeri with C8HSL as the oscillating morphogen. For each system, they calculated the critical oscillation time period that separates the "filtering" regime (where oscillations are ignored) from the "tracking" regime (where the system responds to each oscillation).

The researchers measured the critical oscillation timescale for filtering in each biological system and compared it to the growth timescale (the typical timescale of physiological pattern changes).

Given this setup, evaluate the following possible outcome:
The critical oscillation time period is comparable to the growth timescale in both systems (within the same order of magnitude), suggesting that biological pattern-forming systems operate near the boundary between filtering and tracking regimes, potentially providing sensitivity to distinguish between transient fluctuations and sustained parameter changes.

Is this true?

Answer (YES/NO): YES